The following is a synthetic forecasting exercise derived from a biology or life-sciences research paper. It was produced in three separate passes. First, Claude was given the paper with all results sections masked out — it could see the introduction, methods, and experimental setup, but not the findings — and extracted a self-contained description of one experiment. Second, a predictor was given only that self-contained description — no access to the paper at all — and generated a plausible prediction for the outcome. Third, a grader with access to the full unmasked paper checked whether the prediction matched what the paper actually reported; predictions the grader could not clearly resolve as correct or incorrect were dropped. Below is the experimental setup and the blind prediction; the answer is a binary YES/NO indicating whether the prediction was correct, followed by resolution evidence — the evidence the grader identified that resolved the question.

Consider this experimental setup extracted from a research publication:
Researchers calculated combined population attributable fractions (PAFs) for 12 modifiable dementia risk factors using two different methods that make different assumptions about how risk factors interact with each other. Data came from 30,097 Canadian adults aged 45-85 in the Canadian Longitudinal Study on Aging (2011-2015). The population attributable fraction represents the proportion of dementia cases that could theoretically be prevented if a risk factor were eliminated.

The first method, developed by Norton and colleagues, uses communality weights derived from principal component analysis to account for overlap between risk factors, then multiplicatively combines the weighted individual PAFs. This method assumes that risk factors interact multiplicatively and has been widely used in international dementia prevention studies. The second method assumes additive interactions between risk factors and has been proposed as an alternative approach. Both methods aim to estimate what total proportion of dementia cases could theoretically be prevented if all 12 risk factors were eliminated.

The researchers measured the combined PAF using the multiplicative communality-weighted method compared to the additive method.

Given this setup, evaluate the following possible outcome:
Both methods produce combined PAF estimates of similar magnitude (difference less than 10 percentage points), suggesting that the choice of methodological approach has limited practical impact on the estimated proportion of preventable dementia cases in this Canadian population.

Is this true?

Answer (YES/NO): NO